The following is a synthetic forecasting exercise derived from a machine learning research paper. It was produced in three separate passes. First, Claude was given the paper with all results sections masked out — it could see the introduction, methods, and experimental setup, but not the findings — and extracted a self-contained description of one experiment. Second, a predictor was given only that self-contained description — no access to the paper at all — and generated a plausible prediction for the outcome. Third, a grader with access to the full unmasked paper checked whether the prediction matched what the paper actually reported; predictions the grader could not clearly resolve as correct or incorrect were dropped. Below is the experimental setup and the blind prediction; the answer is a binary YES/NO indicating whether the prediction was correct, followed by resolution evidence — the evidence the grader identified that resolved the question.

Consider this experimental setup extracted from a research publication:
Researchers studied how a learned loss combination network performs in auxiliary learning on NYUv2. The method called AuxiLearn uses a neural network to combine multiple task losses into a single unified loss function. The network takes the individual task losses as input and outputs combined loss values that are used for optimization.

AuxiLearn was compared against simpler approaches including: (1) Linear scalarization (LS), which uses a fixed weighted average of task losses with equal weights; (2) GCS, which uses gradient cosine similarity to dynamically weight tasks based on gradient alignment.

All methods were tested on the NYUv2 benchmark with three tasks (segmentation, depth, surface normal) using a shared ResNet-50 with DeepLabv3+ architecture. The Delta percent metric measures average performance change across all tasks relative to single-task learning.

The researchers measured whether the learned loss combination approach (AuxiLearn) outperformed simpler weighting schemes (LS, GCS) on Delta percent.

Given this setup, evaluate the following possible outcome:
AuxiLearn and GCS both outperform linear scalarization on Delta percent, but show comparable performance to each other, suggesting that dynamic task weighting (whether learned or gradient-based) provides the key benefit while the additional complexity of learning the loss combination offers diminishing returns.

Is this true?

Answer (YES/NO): NO